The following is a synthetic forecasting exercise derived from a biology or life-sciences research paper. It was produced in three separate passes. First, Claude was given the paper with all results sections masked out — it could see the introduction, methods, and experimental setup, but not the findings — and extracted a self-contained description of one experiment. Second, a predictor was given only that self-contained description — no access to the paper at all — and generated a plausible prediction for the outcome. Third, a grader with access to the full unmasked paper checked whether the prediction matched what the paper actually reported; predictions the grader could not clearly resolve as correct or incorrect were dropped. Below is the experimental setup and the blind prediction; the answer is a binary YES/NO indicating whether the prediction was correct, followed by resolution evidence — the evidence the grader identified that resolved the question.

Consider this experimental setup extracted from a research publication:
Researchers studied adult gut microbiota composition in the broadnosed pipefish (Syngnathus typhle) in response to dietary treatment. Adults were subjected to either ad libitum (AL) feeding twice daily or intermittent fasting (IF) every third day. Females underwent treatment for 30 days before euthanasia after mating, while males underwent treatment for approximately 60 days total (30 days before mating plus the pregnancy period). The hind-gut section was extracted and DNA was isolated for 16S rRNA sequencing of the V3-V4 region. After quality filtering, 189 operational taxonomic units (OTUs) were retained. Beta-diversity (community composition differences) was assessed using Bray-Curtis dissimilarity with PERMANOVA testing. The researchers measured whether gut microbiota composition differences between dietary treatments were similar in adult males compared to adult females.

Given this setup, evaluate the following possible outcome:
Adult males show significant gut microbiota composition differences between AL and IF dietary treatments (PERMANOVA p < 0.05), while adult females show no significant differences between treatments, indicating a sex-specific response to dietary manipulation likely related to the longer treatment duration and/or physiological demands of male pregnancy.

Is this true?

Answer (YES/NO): YES